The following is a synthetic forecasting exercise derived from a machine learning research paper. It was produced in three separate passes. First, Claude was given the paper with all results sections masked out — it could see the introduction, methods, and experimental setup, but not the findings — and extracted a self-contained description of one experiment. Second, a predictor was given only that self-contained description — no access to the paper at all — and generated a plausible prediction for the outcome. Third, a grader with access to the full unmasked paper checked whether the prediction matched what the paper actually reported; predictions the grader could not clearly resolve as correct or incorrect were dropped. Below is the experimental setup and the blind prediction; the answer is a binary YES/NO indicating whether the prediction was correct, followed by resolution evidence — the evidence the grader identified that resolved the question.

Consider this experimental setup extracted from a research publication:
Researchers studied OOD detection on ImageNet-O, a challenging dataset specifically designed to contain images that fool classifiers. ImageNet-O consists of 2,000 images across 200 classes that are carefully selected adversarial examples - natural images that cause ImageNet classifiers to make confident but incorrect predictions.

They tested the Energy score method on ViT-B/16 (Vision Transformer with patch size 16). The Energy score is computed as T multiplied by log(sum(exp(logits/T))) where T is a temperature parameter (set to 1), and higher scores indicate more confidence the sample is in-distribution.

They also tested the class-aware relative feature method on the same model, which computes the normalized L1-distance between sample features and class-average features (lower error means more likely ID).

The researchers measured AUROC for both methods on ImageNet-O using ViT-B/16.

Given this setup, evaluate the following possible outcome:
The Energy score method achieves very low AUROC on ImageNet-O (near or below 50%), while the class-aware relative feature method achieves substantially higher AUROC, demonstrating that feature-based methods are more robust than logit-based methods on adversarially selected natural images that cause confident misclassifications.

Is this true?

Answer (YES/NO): YES